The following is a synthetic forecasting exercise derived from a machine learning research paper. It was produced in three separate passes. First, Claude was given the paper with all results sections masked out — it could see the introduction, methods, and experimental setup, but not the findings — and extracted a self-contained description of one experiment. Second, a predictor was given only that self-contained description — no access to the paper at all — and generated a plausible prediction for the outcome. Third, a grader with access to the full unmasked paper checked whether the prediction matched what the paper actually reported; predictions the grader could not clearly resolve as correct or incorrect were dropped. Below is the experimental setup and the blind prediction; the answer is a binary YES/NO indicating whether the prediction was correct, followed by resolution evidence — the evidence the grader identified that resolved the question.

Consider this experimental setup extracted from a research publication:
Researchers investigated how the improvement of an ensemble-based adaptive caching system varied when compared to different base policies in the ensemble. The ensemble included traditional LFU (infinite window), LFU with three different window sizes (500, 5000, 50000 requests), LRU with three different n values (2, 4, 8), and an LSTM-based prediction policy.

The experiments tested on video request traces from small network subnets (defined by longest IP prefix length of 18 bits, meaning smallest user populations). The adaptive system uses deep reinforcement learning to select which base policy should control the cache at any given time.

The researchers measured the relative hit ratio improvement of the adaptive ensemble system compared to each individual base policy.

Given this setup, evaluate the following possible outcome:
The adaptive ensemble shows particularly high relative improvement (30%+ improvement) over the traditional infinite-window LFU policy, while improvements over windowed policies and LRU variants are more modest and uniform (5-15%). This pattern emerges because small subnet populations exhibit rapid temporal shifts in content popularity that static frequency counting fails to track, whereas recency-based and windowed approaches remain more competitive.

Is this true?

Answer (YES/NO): NO